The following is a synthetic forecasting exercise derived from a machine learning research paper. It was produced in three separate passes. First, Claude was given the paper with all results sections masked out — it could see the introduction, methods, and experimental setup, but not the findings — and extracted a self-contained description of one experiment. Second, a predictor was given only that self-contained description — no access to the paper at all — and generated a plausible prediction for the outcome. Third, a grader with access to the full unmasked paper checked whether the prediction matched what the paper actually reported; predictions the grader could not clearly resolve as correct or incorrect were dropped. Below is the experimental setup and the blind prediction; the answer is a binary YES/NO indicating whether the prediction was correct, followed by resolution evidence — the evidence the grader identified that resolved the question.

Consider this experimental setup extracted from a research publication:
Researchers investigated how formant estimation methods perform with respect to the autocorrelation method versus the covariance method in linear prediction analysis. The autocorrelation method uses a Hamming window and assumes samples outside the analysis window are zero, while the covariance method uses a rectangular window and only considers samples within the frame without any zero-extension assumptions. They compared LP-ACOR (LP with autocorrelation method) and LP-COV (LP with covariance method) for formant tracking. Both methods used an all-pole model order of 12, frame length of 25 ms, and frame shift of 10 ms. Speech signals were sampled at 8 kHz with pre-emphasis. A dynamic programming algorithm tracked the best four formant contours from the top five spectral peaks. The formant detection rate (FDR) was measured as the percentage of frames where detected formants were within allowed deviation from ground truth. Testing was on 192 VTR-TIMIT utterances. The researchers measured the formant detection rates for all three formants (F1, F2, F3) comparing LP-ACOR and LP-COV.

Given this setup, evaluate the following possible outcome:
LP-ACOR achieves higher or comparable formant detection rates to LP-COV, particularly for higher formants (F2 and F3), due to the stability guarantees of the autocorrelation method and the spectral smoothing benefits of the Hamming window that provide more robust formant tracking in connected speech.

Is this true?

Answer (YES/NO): NO